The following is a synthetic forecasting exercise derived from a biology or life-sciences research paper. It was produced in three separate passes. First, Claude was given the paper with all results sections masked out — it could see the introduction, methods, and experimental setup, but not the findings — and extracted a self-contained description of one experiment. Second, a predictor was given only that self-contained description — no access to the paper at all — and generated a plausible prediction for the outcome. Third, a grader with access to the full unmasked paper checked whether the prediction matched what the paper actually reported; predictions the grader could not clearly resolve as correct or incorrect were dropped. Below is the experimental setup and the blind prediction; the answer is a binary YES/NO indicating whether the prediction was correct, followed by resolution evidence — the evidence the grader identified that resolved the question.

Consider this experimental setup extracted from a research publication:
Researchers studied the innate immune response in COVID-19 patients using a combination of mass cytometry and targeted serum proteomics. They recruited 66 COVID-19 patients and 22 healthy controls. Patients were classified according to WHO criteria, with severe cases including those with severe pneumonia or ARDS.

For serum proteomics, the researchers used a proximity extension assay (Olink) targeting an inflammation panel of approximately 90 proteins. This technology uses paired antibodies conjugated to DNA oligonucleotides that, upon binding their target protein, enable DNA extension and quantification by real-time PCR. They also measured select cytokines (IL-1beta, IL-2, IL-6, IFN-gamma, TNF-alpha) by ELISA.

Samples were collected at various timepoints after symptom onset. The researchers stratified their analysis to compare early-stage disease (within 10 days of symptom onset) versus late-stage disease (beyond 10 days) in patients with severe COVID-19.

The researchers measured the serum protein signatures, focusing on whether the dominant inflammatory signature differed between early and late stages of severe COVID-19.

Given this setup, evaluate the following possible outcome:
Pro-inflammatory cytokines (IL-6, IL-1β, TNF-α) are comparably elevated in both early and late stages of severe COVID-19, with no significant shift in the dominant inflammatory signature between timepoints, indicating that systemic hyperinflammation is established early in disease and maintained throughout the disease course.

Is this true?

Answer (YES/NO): NO